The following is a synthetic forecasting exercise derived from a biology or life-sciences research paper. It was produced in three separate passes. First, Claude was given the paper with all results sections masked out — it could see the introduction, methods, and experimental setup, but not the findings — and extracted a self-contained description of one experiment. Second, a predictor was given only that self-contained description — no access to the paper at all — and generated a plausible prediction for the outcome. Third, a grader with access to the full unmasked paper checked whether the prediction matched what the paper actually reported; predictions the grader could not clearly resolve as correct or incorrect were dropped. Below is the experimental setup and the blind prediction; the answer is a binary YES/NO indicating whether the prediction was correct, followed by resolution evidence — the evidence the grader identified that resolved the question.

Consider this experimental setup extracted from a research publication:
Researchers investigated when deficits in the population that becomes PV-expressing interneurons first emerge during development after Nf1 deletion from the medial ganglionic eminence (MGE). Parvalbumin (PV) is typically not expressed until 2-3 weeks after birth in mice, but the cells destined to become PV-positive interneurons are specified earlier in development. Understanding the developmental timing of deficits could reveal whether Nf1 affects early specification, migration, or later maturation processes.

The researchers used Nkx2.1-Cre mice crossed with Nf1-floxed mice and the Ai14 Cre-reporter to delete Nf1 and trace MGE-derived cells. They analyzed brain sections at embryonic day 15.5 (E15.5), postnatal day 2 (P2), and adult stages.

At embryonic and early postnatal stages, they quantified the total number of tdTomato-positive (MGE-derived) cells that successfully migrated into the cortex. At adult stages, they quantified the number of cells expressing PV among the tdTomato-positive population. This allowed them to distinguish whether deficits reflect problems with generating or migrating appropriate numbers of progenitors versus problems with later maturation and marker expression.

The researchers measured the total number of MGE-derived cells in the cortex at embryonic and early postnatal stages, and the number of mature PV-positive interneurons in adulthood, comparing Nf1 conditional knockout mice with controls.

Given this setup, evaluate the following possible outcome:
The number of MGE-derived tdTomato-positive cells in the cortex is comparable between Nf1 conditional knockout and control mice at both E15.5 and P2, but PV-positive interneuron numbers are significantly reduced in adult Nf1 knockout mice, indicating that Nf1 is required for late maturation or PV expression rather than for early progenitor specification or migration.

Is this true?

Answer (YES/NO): YES